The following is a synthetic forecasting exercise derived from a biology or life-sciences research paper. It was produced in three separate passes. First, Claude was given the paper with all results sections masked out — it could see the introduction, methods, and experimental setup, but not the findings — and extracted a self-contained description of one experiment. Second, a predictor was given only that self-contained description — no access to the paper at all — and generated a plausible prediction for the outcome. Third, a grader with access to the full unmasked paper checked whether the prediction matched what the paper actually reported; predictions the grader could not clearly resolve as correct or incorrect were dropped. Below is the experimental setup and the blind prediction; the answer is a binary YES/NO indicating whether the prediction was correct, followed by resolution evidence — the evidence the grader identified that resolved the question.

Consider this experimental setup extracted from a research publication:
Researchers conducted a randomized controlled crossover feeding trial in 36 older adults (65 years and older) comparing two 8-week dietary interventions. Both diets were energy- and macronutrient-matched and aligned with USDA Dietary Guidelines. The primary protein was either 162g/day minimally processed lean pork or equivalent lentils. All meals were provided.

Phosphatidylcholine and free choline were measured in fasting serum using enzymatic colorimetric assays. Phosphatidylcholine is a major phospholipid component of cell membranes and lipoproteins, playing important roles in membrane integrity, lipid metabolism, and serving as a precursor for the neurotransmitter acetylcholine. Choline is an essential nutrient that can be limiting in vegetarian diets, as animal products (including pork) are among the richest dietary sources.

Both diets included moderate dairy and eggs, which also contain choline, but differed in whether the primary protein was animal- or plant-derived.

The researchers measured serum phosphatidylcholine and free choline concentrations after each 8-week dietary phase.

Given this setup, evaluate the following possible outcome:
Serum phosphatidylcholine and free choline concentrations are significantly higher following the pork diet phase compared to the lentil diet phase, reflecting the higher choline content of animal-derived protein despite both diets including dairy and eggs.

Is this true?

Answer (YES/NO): NO